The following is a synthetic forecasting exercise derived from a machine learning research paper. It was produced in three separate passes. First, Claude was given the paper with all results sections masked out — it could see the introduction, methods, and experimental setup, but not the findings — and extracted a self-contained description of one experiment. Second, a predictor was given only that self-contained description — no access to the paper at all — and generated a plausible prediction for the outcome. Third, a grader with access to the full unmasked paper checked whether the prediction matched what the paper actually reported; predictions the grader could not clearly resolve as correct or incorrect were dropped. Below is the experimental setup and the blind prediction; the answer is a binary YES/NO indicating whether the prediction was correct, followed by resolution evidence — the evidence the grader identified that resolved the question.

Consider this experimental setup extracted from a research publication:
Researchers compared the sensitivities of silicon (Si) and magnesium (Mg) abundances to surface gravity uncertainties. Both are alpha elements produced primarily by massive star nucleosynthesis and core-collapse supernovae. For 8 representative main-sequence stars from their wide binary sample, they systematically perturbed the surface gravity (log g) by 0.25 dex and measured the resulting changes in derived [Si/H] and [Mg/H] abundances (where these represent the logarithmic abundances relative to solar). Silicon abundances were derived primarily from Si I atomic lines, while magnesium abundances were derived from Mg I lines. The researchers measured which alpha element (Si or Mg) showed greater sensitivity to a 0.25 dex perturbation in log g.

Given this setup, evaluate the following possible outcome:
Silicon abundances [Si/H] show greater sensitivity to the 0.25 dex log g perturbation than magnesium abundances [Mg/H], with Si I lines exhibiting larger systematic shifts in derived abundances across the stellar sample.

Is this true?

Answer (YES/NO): NO